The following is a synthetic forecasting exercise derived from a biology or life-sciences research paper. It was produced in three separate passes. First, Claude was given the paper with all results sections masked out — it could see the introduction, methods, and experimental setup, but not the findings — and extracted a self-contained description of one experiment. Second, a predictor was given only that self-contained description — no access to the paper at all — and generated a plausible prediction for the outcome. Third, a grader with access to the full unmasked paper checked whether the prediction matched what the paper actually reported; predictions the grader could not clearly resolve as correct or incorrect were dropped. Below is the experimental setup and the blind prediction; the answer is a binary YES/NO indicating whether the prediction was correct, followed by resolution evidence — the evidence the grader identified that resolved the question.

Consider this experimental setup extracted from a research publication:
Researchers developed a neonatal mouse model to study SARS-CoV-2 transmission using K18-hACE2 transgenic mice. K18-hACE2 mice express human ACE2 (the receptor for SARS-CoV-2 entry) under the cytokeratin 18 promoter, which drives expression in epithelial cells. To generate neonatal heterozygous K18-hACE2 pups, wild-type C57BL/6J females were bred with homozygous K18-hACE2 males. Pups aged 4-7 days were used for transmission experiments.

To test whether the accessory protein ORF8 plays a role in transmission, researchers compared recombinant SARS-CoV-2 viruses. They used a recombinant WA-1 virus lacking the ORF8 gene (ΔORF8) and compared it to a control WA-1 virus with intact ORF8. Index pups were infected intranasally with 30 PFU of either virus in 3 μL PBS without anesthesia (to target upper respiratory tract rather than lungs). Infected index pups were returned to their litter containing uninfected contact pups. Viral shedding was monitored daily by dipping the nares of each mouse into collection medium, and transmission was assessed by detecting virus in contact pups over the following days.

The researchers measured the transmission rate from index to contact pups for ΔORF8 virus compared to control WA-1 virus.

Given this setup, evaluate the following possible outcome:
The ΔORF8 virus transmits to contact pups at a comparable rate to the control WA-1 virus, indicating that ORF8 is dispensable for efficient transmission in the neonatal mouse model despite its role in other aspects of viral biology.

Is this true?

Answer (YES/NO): NO